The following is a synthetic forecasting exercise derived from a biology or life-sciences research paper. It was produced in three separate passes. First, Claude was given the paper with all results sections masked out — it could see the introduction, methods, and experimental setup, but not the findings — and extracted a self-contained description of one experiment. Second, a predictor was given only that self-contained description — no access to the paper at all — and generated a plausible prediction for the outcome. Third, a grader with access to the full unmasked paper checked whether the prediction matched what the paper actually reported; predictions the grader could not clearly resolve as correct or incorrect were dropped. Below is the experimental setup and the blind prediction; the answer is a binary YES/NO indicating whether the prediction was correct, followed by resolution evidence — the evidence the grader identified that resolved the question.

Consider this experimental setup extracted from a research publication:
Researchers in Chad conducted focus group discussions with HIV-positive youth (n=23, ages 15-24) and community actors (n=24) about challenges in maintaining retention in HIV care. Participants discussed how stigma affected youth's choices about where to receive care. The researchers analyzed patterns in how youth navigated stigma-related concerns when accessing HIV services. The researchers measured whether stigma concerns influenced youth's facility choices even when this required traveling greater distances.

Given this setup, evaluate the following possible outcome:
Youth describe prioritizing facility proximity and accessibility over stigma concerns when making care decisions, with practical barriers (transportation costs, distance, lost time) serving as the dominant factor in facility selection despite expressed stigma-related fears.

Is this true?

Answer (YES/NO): NO